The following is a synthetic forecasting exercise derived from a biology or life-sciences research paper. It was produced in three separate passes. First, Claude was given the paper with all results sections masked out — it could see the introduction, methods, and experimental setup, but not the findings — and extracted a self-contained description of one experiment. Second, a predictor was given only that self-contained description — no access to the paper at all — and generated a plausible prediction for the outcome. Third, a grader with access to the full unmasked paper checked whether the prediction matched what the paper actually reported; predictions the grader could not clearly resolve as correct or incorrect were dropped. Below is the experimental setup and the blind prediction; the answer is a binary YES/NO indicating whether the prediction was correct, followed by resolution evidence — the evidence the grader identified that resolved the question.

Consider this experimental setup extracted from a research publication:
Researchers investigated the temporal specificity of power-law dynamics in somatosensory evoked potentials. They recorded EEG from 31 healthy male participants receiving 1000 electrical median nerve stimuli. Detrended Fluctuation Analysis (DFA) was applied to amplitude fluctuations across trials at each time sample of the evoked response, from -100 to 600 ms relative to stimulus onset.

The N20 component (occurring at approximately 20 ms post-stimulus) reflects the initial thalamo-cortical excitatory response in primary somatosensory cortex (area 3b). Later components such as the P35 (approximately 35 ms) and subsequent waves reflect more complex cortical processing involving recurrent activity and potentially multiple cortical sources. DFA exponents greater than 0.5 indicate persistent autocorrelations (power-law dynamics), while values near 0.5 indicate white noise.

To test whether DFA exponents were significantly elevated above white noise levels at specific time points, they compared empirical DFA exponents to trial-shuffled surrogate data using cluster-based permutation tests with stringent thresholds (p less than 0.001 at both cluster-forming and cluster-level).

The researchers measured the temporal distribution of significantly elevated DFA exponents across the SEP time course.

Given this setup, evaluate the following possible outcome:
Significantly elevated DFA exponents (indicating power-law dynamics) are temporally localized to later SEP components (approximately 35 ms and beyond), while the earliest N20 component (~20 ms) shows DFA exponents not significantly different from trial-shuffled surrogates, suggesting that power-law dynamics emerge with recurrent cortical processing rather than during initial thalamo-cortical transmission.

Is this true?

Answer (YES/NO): NO